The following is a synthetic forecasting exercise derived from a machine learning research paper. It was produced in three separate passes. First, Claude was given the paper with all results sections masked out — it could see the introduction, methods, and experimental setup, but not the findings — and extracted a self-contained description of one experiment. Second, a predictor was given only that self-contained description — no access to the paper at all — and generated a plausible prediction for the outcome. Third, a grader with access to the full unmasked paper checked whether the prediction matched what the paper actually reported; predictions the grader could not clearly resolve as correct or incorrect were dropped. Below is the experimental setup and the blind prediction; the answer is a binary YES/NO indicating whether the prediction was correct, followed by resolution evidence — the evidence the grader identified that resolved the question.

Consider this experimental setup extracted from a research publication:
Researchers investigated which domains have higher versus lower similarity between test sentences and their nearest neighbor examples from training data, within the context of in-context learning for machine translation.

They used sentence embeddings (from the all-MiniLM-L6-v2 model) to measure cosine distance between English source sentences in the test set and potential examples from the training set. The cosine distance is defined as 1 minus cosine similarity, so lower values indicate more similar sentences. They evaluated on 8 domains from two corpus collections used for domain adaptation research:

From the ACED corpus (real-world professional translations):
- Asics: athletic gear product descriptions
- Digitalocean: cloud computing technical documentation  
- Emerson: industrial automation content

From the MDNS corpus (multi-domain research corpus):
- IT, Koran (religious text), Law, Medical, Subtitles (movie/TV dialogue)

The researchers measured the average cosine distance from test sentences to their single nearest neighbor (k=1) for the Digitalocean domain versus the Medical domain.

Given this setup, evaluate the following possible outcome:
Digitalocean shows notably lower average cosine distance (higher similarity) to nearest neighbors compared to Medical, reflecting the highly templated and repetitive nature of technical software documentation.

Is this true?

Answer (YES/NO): NO